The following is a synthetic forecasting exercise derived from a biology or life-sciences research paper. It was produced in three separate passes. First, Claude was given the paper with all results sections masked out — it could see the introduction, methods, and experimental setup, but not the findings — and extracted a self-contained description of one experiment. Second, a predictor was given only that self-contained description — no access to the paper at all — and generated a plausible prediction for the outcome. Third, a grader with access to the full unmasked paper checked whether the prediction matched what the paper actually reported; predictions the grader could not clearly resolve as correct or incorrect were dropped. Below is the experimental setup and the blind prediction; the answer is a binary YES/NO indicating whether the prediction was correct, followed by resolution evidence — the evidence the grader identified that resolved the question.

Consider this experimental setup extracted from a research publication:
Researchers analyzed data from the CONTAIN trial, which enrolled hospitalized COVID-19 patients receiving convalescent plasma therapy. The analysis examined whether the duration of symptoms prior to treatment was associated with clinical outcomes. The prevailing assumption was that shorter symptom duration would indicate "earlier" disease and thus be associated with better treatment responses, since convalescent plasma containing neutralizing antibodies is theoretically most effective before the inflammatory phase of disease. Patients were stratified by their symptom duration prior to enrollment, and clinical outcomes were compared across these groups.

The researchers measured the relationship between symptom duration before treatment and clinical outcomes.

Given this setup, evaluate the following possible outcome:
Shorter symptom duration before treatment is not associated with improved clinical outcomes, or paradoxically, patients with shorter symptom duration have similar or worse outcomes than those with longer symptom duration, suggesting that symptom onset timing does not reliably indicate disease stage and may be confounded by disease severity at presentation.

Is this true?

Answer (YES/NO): YES